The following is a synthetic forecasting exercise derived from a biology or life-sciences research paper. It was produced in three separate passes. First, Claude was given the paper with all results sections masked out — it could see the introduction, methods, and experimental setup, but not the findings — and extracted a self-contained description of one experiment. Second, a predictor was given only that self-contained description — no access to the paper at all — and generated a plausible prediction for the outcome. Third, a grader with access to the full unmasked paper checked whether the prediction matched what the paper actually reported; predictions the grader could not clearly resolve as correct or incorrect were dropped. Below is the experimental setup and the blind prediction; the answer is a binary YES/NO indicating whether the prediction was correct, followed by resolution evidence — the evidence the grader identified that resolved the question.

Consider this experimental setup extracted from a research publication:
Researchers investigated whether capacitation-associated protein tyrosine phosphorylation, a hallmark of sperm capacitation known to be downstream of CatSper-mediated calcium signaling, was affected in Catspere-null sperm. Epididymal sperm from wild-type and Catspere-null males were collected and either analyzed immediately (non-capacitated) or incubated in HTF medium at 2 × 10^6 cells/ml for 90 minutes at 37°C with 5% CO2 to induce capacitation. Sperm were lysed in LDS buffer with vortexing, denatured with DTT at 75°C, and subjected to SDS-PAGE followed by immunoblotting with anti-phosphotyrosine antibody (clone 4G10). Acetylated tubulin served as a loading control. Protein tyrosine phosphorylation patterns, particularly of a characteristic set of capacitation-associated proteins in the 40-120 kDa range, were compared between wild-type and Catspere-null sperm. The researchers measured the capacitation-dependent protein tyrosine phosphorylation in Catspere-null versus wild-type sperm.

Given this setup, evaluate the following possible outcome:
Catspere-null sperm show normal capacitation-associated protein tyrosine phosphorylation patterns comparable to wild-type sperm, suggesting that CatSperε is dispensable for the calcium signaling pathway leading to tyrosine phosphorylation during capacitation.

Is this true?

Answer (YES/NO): NO